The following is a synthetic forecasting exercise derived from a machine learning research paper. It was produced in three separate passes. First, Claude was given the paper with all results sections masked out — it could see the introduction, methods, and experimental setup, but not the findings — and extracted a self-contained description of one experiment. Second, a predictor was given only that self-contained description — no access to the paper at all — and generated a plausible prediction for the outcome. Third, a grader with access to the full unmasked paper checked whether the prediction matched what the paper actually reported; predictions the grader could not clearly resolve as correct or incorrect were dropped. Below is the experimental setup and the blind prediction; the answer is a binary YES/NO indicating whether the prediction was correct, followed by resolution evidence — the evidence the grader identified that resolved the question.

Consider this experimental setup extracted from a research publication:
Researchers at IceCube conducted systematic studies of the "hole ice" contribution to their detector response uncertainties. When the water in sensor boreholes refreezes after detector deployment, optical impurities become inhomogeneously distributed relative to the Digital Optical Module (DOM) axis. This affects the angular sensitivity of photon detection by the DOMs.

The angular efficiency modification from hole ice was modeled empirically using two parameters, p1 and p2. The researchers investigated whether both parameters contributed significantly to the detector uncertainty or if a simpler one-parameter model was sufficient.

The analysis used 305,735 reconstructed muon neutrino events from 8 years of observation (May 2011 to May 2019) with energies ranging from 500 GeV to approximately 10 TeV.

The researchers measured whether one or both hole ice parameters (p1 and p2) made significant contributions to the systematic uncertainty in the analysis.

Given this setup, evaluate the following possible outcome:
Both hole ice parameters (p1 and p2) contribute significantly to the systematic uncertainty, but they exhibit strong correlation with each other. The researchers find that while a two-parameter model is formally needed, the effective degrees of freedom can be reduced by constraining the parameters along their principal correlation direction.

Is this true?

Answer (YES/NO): NO